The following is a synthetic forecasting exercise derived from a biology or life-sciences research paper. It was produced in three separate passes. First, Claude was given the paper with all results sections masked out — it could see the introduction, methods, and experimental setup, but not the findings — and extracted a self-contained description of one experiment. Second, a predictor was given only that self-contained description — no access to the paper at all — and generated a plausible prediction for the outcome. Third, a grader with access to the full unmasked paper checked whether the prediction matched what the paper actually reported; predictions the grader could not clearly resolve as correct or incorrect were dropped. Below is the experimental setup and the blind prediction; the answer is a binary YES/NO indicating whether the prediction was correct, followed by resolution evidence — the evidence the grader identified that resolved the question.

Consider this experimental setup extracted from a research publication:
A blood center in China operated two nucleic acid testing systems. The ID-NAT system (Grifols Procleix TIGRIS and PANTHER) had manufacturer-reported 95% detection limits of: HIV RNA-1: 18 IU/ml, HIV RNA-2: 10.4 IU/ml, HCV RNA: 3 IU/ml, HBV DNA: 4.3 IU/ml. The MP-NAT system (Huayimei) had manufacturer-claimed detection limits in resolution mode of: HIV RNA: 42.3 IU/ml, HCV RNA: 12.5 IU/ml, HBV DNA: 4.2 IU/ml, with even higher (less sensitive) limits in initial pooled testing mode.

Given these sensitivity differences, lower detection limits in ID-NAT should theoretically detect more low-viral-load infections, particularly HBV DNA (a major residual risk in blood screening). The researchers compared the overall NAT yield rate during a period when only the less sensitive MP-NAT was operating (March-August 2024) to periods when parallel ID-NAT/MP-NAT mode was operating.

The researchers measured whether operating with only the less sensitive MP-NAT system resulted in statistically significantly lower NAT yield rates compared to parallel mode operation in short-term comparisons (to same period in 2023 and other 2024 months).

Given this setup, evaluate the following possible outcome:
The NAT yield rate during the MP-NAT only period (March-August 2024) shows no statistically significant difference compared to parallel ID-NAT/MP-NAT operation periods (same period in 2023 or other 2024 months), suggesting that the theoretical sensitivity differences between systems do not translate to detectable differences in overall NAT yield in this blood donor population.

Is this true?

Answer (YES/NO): YES